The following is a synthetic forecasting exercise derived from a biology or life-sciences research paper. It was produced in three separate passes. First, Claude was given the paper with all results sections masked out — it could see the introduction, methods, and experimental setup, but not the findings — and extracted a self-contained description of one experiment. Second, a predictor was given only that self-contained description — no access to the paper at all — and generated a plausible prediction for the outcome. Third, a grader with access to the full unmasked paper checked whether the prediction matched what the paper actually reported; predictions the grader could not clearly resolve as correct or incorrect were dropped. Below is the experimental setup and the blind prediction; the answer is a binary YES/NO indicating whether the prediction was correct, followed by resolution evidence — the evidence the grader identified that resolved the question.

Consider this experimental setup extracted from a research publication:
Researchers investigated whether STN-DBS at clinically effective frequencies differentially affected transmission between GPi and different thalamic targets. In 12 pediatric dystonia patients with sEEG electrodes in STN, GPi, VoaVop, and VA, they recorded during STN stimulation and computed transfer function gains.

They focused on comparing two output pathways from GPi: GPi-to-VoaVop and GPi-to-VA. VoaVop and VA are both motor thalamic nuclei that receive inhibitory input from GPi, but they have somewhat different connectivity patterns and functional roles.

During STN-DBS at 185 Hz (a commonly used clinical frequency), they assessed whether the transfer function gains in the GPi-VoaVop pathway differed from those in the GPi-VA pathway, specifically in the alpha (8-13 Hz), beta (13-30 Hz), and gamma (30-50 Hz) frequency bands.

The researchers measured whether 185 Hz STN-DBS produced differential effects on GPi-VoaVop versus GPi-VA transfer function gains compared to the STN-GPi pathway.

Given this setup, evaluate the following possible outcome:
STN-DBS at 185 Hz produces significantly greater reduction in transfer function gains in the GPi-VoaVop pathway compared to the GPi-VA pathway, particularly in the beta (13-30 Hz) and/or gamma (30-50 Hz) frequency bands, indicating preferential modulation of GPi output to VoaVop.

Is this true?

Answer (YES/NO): NO